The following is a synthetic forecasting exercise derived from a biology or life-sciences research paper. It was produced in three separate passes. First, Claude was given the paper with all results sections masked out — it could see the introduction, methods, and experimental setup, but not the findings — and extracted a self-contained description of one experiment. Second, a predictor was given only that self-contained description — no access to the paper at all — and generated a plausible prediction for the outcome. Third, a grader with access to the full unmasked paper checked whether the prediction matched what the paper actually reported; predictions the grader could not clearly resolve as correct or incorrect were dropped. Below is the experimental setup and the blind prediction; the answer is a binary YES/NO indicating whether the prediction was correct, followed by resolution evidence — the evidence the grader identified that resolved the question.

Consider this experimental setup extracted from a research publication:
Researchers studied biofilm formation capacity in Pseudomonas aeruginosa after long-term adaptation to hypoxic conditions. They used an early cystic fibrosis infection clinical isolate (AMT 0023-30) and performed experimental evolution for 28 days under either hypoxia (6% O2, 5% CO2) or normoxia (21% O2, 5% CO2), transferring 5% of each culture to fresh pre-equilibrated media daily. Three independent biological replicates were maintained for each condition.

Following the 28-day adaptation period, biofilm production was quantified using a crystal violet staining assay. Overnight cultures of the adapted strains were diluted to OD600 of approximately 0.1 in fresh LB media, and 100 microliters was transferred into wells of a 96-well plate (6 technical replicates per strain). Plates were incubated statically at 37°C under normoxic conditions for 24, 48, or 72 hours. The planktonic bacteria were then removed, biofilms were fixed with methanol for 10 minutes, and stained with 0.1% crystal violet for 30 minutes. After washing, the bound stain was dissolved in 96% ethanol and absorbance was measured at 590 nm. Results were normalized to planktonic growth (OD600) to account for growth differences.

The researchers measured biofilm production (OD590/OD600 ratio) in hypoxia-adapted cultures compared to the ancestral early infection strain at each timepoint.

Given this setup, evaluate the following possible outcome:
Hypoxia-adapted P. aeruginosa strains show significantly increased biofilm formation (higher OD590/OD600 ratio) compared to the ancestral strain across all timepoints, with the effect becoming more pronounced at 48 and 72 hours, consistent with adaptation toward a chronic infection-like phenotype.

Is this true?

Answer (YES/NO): NO